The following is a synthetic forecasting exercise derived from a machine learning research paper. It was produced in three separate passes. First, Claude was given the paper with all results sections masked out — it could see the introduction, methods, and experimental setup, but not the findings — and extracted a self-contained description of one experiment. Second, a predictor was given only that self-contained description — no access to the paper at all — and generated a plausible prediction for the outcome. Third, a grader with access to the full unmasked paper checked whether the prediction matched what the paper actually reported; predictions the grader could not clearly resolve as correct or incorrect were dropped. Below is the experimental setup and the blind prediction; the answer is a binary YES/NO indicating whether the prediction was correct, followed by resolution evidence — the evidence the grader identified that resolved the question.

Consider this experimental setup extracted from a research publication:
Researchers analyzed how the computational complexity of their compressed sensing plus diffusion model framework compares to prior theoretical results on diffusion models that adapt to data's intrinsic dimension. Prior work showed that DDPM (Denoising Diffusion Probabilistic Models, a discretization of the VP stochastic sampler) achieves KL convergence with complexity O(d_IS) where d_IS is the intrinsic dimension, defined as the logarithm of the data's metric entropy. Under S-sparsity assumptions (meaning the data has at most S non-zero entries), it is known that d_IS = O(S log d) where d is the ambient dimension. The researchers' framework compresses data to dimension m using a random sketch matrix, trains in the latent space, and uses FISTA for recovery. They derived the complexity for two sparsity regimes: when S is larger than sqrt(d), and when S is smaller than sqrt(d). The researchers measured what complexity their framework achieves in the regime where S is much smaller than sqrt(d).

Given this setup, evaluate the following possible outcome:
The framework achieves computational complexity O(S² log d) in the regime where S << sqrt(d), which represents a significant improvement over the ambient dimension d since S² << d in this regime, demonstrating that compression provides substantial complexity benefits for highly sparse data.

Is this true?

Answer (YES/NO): NO